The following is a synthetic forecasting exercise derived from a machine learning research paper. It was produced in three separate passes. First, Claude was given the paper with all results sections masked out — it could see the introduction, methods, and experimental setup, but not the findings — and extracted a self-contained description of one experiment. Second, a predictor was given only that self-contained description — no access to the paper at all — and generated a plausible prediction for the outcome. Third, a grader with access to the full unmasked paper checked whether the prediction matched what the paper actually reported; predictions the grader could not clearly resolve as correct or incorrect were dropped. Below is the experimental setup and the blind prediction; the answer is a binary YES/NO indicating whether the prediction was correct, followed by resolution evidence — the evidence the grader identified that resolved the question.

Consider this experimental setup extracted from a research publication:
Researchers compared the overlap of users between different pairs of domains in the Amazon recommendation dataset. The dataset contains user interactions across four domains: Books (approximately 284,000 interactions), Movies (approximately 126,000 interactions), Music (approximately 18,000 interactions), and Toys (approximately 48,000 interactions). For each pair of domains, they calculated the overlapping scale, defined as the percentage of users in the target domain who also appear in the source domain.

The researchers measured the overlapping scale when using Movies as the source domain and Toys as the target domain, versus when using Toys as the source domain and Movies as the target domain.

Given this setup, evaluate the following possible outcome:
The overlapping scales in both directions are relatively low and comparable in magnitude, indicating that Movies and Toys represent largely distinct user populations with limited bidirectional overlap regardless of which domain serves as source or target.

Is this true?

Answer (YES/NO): YES